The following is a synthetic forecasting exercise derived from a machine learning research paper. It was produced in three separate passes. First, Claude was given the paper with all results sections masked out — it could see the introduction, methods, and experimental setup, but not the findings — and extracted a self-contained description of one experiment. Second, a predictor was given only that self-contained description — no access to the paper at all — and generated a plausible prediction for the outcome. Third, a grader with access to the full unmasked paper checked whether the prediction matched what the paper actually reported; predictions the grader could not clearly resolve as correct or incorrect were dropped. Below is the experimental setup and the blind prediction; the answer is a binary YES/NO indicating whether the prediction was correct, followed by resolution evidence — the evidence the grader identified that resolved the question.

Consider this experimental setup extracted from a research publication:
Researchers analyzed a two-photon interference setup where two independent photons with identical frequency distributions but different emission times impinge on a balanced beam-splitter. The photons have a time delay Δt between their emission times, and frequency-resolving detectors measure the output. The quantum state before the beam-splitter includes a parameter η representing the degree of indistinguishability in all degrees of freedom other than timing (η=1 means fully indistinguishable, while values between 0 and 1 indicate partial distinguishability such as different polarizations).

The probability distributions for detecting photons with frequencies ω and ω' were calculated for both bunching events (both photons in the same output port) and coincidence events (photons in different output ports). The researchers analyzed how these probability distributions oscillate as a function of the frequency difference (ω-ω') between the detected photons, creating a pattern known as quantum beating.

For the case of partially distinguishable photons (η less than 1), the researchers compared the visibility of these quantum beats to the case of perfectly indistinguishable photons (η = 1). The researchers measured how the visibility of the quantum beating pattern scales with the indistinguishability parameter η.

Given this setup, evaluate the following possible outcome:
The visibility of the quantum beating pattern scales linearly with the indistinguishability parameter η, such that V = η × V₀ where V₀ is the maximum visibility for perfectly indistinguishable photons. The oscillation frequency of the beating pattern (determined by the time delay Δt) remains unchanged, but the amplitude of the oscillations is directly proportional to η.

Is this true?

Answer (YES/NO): NO